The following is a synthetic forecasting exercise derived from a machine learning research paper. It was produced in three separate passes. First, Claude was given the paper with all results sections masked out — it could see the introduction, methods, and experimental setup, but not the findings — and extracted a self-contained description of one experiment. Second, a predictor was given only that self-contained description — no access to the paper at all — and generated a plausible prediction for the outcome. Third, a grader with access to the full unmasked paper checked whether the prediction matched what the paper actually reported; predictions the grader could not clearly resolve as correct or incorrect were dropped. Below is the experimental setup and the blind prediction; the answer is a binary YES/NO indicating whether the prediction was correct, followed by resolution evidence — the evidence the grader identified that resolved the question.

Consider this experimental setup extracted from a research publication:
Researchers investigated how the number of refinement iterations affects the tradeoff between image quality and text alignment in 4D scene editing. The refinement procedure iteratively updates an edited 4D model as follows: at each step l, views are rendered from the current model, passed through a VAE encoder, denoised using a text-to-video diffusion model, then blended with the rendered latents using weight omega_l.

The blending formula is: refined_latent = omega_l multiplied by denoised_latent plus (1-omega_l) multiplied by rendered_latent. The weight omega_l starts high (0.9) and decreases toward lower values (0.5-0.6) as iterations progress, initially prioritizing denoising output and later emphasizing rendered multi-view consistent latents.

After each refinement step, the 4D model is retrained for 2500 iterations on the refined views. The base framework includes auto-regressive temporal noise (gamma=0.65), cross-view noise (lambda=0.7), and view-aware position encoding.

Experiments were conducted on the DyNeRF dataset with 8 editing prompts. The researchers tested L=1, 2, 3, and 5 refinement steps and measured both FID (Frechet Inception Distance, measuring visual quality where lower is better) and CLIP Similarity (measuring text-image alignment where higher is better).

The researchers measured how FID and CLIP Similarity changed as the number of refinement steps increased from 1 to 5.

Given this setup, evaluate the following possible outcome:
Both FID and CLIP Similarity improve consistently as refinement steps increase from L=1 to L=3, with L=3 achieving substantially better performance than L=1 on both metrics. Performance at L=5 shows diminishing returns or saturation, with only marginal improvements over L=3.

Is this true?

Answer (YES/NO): NO